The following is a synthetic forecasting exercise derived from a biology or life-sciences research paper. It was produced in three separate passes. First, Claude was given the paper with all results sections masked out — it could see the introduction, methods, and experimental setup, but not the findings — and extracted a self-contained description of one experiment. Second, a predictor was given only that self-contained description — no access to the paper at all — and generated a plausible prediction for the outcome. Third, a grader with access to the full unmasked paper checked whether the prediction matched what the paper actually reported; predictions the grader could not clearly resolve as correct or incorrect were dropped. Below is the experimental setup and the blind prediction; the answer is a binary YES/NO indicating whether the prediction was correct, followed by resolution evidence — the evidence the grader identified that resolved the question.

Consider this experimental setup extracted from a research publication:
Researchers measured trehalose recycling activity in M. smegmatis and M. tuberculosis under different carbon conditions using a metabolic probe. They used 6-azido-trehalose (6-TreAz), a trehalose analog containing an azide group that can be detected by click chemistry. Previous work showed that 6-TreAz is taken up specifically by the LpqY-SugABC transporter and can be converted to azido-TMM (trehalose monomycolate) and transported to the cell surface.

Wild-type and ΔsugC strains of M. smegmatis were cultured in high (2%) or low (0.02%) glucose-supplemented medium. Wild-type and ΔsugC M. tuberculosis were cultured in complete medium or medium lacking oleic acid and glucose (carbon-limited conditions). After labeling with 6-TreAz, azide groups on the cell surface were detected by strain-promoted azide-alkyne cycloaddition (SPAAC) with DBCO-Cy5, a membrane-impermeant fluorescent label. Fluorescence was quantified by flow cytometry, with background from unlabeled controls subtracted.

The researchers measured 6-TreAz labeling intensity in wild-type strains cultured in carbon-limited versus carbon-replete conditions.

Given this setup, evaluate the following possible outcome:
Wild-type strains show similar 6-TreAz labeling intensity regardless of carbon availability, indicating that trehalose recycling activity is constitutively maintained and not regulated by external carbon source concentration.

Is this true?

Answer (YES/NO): NO